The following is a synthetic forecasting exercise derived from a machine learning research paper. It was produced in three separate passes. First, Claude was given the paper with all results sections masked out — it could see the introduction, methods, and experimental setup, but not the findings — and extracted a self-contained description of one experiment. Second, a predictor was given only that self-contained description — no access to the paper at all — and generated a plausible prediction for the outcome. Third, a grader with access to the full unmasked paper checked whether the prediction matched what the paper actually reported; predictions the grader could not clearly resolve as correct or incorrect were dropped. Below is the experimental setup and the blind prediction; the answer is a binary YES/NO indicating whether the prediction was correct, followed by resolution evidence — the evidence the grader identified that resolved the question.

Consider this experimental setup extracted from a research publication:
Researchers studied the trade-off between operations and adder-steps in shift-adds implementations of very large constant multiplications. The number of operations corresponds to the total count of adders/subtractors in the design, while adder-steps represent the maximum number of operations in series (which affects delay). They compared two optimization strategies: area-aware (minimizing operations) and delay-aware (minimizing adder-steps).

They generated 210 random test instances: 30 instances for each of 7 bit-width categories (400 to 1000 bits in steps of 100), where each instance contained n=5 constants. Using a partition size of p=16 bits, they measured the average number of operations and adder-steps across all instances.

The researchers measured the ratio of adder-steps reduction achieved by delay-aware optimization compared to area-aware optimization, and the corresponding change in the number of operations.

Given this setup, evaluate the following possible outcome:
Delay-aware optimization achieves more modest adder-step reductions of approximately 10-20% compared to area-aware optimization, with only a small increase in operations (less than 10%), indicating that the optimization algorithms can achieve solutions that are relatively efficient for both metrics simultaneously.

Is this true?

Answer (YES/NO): NO